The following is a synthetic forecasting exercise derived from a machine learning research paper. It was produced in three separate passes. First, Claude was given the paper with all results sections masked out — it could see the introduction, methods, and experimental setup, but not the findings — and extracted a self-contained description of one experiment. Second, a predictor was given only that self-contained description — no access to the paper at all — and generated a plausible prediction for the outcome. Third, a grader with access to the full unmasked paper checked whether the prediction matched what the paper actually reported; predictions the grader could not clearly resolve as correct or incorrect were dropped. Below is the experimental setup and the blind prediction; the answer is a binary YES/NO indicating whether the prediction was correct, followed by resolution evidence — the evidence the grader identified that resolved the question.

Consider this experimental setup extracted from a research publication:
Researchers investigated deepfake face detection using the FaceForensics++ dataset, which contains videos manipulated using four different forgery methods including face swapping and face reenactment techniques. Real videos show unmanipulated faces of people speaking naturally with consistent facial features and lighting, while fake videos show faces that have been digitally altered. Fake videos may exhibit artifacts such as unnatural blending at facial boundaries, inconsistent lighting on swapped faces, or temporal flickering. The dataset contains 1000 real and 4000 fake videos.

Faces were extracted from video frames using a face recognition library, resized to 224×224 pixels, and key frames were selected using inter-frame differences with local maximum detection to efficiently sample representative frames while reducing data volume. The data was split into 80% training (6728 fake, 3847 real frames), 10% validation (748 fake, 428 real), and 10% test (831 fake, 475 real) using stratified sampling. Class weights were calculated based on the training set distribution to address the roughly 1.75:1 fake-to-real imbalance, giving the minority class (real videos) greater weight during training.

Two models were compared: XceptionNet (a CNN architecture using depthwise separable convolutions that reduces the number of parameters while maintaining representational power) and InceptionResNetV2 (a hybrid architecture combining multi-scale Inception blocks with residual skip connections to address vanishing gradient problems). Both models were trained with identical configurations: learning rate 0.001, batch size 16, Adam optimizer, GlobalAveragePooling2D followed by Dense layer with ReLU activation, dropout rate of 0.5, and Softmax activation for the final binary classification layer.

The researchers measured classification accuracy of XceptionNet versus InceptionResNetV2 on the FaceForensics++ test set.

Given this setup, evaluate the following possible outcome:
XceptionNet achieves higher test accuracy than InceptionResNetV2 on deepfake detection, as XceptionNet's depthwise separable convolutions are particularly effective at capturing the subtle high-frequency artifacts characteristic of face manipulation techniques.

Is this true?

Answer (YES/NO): NO